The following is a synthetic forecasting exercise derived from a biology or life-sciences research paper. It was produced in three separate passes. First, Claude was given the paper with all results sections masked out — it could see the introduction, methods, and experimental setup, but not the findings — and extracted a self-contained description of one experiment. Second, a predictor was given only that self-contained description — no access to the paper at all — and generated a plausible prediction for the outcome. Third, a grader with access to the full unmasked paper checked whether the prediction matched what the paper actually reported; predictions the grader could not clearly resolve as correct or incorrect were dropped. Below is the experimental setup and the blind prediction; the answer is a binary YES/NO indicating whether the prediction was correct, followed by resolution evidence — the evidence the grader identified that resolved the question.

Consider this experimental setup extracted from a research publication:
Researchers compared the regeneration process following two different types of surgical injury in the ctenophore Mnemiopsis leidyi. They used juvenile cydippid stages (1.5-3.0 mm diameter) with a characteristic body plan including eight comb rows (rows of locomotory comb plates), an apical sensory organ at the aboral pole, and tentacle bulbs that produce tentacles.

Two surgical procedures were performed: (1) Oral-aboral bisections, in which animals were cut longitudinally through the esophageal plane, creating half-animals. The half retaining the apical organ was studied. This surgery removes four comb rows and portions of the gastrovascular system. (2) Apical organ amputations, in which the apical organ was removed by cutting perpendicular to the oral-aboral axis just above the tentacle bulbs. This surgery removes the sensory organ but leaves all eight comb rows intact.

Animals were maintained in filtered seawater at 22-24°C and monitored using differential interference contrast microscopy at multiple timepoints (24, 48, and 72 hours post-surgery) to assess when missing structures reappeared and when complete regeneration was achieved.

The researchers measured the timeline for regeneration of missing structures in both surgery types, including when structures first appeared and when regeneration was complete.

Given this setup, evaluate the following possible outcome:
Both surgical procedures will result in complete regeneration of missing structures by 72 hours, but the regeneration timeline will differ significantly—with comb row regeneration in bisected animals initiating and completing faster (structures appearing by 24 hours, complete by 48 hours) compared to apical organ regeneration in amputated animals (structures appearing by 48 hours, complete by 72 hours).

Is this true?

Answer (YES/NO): NO